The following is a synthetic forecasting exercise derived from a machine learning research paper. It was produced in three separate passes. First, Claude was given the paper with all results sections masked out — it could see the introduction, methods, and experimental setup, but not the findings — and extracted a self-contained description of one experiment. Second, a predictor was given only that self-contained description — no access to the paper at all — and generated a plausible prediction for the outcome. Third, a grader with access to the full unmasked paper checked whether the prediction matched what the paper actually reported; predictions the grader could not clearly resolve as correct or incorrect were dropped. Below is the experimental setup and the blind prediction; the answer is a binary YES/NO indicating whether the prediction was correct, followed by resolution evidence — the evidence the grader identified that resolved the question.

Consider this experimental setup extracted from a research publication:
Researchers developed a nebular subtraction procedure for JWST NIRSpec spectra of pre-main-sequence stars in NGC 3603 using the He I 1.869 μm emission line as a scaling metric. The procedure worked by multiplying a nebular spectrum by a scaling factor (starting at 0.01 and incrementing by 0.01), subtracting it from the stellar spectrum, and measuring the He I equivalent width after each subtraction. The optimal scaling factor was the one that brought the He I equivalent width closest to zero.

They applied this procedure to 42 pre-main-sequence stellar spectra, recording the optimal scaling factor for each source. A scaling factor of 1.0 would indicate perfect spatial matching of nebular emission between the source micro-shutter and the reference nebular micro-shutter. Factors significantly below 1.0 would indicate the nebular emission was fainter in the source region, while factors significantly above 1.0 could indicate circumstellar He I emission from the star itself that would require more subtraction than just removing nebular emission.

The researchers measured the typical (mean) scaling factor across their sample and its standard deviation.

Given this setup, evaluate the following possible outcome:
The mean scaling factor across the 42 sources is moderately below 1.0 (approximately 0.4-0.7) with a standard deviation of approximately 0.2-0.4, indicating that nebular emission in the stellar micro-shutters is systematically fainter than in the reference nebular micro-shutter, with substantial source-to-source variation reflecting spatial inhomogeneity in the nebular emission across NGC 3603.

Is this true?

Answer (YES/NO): NO